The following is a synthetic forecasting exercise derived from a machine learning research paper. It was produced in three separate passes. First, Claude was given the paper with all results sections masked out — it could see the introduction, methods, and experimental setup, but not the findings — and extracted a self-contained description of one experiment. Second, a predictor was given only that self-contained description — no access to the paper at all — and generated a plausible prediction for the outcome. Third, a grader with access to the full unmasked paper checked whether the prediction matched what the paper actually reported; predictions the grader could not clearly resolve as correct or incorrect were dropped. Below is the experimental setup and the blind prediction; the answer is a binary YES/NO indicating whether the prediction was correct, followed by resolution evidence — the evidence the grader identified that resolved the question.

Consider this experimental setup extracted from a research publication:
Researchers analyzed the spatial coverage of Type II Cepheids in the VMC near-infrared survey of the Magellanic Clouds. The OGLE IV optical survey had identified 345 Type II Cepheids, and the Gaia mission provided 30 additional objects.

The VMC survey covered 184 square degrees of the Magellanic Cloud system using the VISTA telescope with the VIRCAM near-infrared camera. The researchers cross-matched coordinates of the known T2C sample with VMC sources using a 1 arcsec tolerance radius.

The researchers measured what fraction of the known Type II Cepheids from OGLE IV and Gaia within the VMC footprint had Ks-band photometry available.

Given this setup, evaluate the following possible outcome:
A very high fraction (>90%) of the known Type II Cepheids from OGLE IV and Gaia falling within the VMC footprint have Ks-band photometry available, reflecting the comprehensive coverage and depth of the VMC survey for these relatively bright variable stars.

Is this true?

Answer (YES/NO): NO